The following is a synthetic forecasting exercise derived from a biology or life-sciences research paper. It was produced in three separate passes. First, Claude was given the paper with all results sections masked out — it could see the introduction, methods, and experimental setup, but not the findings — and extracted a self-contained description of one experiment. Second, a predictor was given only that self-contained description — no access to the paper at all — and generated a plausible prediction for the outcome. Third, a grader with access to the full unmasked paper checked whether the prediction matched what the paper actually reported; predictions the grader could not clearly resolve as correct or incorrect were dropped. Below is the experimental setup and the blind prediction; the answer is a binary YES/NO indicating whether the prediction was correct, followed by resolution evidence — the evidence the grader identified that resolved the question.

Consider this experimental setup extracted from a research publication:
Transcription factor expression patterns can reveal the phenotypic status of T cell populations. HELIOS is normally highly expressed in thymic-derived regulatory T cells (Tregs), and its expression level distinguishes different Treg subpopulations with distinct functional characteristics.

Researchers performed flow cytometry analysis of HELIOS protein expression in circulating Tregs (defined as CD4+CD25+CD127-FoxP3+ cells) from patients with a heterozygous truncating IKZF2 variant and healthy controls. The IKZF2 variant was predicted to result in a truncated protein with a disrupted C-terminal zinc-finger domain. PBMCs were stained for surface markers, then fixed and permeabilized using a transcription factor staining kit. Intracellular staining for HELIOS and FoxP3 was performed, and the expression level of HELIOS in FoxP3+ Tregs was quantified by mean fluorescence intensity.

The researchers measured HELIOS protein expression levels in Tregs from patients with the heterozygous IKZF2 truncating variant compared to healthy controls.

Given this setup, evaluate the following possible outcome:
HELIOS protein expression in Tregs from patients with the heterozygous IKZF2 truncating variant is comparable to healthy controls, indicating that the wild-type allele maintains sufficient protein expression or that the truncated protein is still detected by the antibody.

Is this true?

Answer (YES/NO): NO